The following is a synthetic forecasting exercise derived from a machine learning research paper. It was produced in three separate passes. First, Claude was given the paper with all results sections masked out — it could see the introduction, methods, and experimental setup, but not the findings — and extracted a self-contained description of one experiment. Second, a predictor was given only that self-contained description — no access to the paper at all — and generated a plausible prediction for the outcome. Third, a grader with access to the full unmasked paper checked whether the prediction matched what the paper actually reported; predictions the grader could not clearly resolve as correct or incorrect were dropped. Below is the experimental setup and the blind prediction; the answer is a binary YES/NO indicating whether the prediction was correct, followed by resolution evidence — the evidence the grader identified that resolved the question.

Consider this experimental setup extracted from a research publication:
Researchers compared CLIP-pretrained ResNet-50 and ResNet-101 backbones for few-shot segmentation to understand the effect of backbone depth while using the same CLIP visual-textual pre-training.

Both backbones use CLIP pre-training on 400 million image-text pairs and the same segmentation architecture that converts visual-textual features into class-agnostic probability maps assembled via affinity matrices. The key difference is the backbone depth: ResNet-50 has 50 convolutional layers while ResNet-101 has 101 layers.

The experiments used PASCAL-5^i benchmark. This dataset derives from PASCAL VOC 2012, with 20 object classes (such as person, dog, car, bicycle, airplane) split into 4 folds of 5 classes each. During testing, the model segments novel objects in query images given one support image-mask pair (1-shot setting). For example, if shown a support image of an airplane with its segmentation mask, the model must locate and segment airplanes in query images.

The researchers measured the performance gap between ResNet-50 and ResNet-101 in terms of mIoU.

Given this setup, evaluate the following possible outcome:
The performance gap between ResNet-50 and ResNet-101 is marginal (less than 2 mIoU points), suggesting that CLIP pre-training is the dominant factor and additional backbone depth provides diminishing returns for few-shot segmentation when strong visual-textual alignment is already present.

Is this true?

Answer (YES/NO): NO